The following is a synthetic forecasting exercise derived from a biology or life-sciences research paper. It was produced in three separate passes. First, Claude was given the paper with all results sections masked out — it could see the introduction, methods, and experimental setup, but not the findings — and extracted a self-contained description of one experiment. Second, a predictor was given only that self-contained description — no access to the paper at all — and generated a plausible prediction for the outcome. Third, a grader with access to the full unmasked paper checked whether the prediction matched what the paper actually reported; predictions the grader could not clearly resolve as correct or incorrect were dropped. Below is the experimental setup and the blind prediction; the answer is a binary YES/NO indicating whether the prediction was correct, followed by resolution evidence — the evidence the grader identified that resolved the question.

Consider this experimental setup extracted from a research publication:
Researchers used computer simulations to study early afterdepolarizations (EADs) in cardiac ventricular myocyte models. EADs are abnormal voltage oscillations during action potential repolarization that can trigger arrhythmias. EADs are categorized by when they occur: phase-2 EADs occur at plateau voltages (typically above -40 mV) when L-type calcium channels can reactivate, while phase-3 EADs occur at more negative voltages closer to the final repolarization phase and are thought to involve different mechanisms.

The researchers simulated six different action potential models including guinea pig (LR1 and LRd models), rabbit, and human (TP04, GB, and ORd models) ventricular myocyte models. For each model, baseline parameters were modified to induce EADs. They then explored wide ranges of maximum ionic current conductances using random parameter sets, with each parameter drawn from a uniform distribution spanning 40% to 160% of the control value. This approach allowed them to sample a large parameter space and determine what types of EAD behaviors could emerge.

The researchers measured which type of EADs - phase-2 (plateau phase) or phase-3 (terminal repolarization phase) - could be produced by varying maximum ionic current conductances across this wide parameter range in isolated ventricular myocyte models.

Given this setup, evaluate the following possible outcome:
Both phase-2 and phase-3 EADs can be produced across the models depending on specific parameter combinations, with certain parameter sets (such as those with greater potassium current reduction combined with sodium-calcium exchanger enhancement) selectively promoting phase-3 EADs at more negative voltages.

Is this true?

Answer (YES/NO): NO